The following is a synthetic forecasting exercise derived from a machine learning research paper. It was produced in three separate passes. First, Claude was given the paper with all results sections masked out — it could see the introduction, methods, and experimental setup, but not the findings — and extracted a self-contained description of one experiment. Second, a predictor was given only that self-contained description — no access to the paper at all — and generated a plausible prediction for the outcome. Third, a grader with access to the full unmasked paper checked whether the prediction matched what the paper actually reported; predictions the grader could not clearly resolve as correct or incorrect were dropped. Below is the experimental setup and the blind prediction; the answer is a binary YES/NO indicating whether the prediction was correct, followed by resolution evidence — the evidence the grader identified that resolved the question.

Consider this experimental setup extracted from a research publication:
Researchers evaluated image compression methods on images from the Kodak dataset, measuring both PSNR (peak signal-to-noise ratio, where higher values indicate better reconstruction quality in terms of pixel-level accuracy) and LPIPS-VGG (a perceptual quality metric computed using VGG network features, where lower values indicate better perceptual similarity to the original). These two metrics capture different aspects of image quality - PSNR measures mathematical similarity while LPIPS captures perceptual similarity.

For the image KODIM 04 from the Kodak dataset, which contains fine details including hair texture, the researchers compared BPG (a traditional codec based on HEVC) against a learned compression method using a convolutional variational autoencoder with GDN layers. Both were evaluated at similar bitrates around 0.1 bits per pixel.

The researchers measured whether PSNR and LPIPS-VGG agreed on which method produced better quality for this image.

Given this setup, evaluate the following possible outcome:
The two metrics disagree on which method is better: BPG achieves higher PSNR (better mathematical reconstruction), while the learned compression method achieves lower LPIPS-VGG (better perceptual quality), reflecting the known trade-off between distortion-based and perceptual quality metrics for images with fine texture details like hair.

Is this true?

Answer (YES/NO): NO